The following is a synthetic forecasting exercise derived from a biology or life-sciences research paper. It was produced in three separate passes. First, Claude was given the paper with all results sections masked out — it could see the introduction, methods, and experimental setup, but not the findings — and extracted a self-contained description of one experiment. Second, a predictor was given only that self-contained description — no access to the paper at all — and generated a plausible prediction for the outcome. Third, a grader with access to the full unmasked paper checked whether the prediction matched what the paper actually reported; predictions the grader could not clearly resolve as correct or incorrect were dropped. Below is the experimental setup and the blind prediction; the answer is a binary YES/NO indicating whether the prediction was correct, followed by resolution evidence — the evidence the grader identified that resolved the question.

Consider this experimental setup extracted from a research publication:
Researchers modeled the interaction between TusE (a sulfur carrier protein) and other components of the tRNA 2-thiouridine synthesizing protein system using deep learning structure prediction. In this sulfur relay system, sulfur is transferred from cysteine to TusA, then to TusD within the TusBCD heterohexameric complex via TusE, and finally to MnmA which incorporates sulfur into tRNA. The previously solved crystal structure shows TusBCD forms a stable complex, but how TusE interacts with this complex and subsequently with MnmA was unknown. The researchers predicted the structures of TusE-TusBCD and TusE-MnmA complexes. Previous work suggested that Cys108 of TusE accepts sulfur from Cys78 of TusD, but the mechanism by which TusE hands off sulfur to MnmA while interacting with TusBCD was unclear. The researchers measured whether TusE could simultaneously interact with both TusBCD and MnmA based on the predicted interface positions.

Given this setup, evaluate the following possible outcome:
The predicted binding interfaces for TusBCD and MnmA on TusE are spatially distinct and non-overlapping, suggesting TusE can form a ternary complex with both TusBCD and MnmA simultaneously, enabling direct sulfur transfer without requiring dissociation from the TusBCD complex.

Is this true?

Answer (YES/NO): NO